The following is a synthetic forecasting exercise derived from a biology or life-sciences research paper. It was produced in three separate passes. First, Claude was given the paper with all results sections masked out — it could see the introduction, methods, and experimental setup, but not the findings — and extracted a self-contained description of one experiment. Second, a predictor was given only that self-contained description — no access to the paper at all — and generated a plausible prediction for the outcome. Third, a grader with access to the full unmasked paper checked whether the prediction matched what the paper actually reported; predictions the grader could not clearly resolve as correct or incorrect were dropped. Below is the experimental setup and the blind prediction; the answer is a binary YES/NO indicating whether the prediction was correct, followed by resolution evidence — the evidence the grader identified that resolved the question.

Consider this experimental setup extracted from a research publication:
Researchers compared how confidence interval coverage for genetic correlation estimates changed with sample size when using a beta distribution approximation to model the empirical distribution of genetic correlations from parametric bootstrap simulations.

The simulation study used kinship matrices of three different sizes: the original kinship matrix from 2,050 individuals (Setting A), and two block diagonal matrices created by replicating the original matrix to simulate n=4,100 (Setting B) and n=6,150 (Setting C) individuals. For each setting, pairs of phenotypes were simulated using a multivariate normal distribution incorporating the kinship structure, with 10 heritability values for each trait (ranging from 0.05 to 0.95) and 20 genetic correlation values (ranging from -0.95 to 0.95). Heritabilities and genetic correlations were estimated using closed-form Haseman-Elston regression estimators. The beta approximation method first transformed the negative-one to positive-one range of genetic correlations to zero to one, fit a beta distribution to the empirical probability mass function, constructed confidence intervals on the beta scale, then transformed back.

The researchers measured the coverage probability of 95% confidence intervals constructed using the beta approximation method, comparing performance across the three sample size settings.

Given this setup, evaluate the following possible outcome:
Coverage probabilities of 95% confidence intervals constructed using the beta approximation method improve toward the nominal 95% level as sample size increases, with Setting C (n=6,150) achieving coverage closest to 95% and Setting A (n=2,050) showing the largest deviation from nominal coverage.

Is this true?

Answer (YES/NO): YES